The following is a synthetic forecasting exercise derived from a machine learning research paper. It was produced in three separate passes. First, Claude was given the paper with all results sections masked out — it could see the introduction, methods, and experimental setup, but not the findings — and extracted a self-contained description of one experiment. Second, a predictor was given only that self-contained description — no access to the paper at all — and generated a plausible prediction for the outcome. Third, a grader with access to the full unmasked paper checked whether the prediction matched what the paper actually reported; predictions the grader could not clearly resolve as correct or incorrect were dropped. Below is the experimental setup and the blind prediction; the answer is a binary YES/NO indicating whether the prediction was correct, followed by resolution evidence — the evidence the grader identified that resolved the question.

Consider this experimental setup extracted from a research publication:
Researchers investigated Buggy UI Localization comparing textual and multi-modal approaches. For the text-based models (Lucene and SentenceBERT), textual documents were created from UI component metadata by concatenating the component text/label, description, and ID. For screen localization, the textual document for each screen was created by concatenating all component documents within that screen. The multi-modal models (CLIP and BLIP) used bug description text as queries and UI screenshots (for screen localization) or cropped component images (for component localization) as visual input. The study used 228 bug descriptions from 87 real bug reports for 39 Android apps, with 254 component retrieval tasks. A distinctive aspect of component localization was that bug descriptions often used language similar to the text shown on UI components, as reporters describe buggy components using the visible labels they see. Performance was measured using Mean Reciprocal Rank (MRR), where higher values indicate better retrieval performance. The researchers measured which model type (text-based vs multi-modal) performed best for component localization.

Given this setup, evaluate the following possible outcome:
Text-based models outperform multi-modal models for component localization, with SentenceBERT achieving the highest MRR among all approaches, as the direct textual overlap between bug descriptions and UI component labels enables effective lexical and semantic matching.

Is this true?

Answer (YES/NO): NO